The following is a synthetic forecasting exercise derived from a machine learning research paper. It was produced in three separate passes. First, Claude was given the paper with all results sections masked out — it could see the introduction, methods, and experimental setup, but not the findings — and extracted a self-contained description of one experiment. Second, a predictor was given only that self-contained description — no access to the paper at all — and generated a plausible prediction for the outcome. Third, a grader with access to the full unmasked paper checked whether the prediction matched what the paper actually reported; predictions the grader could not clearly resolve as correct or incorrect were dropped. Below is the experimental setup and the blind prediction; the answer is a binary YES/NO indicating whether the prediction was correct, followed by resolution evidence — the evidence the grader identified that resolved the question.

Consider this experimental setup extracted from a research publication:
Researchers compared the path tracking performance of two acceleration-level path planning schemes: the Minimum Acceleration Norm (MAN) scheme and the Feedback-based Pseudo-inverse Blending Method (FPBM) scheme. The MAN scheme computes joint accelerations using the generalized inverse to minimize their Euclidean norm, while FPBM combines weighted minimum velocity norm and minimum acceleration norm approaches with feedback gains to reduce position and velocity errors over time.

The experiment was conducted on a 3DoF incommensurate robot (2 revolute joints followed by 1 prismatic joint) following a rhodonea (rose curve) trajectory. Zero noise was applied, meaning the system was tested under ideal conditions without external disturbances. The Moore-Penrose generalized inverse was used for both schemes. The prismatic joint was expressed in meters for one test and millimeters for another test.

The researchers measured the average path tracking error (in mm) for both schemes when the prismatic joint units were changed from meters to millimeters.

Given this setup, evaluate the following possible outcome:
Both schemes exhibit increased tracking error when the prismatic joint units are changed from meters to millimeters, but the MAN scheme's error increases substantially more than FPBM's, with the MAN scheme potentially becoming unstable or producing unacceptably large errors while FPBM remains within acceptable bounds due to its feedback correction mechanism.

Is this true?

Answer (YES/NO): NO